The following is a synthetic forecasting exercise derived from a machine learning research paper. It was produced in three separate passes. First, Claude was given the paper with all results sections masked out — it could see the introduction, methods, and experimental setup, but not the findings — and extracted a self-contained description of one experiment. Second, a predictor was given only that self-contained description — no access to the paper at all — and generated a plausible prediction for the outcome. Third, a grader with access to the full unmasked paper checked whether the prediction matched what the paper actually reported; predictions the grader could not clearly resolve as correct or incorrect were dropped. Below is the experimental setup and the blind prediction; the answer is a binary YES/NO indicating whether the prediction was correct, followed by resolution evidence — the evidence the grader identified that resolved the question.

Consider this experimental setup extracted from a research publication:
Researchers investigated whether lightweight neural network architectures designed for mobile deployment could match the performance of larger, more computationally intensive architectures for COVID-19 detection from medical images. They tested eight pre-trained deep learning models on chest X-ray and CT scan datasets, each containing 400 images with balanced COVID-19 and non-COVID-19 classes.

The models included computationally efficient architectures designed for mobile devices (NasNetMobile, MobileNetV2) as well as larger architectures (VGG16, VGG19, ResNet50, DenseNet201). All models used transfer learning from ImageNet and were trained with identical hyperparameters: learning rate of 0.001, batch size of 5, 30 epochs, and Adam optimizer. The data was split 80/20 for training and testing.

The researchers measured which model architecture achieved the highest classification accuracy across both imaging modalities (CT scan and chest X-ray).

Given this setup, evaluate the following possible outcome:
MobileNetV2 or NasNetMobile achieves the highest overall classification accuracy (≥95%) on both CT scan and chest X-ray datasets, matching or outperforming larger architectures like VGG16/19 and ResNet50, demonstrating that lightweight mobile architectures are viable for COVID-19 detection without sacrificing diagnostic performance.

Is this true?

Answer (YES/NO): NO